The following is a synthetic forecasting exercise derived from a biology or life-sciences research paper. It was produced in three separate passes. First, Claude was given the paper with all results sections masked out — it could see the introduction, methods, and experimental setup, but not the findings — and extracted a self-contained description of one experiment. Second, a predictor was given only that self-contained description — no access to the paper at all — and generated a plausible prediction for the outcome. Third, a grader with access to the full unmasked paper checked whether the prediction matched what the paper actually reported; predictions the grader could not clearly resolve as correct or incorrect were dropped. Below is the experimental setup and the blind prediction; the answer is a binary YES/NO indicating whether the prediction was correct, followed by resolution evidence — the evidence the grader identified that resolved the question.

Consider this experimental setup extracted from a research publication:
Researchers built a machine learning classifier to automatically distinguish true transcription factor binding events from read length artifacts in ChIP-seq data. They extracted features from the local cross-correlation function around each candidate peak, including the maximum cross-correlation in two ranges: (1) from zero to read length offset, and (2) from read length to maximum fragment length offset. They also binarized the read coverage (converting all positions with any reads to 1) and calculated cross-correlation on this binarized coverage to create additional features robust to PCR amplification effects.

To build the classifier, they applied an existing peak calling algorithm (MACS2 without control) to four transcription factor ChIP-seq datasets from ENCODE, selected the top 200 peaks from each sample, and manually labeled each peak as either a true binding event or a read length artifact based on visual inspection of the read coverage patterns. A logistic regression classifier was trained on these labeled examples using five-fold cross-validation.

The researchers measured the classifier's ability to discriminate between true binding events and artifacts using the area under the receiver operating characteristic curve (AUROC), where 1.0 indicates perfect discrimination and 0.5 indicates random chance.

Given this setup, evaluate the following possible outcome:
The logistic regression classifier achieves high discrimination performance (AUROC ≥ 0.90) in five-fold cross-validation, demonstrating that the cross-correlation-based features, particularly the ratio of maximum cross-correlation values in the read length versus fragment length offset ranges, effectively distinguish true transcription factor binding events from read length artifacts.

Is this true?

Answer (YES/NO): YES